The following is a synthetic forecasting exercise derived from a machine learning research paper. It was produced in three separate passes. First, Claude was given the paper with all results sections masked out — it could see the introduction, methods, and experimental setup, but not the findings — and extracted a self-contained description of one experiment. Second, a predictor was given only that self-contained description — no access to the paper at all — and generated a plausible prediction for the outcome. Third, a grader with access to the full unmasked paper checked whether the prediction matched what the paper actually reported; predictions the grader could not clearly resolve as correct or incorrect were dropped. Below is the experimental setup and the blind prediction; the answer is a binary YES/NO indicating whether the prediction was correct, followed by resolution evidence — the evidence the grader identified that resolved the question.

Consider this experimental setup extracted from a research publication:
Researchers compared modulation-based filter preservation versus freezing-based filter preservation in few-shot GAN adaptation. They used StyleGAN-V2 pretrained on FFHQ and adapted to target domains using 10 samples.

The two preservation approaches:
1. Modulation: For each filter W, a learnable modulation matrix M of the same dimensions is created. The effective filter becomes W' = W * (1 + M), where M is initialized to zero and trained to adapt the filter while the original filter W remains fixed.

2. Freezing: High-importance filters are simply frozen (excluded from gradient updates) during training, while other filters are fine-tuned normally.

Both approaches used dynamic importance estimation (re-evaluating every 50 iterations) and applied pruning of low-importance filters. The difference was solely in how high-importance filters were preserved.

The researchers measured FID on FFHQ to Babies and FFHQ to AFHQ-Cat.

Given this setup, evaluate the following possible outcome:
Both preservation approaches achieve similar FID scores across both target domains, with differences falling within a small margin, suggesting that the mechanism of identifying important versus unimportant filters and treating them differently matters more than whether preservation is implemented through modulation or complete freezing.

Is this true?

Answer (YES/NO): YES